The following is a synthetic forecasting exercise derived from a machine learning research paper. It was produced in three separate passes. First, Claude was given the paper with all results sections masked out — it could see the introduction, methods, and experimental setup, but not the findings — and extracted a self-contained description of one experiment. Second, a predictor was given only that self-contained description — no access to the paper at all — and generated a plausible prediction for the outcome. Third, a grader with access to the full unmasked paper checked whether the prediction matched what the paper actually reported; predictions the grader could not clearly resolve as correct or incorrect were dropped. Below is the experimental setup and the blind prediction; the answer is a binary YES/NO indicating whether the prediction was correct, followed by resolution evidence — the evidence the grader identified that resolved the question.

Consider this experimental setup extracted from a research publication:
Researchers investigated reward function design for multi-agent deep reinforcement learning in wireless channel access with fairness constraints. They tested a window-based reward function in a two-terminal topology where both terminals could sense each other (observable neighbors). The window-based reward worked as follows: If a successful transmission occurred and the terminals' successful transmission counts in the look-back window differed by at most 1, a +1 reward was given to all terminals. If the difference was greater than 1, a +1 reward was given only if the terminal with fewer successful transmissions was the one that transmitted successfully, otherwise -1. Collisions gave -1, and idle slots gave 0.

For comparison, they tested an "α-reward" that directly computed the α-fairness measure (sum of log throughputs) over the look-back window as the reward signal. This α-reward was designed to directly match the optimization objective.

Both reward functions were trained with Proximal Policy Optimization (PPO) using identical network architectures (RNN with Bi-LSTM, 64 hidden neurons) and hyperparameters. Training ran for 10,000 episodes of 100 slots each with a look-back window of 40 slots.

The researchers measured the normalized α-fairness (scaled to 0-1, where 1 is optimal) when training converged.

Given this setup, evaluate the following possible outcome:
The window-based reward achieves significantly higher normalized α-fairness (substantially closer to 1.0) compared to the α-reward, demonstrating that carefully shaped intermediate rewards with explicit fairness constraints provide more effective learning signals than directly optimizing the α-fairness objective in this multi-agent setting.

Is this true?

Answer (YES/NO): YES